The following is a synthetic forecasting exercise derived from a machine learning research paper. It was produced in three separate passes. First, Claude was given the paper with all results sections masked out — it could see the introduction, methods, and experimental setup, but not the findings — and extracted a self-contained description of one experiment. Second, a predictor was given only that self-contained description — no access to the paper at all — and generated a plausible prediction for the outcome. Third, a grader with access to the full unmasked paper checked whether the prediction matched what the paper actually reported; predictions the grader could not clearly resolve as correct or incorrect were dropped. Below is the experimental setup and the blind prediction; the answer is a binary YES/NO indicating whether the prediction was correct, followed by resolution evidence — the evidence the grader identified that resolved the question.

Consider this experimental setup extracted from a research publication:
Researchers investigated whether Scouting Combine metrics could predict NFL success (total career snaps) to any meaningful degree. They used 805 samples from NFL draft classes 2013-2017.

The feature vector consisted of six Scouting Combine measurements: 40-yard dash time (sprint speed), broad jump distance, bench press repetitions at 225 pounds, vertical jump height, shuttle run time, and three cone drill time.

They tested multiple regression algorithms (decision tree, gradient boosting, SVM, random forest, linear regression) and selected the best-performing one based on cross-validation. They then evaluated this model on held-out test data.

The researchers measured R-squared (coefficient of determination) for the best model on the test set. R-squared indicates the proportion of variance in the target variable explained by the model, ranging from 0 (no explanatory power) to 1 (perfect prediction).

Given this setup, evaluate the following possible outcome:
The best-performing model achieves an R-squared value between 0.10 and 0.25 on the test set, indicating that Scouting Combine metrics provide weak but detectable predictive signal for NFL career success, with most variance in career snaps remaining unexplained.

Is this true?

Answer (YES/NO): YES